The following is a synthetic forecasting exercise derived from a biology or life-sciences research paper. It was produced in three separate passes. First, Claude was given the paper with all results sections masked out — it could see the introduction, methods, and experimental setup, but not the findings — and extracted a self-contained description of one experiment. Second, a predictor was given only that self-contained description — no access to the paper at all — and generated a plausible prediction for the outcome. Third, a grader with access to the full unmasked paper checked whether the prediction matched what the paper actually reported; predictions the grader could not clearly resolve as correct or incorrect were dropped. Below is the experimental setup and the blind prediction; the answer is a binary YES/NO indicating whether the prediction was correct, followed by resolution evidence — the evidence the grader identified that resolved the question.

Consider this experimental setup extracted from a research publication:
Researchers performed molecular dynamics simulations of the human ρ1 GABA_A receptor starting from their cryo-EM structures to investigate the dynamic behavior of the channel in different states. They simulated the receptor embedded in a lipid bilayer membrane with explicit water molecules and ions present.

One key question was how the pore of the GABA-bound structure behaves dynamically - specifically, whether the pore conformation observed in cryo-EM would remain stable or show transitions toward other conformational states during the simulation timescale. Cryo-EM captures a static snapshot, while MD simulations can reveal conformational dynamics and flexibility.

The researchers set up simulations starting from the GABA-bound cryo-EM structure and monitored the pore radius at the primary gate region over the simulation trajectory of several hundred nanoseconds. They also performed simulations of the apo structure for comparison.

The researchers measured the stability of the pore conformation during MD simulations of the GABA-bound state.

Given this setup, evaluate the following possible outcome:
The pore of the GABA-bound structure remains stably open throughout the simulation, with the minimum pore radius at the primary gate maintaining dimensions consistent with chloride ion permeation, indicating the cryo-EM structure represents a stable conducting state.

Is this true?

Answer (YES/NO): NO